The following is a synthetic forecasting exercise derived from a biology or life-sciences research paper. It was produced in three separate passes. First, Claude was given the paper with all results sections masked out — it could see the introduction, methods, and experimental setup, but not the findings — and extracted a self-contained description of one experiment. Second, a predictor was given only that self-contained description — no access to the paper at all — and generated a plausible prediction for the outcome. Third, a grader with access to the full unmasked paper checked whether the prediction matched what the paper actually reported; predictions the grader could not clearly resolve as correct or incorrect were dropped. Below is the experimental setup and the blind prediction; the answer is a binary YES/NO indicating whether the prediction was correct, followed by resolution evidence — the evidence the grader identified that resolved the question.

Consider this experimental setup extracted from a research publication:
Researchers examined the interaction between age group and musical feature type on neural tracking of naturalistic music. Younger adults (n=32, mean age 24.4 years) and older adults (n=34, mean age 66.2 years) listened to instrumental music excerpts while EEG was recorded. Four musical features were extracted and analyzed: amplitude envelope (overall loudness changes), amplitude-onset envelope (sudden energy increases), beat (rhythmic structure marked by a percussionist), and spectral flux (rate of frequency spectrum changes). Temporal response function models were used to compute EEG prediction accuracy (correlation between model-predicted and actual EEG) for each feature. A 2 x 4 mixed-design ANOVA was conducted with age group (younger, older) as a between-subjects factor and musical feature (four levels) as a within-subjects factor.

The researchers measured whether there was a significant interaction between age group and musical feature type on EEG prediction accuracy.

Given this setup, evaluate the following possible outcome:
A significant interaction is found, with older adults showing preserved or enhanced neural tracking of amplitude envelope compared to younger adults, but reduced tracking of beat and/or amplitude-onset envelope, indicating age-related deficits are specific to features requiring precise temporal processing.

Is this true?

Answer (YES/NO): NO